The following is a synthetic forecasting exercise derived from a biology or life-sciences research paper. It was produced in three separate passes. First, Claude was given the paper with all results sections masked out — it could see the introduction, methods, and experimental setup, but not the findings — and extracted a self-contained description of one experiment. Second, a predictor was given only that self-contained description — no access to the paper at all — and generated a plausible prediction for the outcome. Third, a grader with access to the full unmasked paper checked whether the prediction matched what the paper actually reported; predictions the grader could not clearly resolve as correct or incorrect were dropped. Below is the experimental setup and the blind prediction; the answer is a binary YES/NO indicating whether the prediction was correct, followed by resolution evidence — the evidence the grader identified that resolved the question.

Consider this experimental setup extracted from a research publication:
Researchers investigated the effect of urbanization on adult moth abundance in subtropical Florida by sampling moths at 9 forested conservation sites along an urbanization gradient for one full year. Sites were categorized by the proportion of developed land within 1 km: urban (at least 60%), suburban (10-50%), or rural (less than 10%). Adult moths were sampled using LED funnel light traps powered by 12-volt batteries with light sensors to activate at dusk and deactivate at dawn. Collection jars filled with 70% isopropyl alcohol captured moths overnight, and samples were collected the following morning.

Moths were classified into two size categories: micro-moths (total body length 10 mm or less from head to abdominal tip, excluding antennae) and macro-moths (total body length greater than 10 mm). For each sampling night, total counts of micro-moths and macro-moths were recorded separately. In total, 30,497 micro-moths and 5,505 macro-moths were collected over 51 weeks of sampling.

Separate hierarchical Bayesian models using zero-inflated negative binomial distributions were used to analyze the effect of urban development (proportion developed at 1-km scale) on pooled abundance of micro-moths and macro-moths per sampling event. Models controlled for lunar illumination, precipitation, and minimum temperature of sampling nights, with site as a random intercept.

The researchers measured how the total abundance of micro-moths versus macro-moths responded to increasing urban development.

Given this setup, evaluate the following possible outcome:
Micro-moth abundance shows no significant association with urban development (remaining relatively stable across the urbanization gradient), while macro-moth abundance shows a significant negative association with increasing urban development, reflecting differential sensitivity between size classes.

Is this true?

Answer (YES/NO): NO